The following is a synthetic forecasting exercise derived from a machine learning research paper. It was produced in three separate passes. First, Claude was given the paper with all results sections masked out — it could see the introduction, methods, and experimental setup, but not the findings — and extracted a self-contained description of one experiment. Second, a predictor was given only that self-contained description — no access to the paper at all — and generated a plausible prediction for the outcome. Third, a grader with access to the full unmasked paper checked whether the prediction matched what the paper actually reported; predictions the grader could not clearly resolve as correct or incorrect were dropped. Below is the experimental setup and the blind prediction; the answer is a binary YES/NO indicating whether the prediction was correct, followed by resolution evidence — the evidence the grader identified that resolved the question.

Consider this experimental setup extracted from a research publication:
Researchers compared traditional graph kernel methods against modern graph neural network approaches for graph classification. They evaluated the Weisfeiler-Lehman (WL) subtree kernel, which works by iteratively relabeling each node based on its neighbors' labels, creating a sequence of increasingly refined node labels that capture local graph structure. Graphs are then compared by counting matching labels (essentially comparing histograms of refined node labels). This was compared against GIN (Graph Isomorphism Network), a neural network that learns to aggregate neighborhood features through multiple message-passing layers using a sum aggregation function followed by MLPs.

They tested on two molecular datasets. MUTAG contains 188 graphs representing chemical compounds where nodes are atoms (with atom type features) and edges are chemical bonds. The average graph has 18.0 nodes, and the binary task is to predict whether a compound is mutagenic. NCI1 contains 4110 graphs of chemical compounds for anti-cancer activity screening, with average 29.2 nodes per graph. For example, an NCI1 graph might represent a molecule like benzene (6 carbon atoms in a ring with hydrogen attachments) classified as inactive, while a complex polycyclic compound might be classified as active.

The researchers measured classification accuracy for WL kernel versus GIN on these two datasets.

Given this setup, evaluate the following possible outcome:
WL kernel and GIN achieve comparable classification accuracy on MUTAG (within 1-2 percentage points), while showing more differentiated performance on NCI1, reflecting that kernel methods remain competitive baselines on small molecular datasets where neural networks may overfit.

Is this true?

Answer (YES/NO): NO